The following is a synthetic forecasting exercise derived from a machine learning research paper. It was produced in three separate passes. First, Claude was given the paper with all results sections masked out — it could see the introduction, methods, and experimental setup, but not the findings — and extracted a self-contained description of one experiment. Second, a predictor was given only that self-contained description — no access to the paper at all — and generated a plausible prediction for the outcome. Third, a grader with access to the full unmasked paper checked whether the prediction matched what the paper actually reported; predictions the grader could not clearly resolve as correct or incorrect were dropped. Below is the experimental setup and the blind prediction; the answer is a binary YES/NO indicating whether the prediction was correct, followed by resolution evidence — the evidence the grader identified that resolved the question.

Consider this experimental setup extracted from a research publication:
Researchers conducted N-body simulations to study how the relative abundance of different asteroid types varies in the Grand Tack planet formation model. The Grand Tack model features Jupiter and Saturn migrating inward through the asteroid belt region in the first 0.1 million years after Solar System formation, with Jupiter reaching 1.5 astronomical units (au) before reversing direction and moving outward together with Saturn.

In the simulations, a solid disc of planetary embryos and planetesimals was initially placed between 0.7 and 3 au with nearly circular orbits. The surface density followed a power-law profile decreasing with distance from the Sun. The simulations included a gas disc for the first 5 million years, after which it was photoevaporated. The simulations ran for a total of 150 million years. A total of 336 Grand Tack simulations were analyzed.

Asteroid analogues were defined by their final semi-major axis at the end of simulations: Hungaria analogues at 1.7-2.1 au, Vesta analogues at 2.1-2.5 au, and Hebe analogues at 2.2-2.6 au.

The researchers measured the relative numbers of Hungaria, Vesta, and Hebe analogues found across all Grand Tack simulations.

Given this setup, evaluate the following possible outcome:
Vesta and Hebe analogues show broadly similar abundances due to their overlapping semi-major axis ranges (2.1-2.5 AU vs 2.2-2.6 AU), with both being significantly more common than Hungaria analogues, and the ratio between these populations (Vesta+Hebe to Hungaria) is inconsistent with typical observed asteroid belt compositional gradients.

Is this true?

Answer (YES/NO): NO